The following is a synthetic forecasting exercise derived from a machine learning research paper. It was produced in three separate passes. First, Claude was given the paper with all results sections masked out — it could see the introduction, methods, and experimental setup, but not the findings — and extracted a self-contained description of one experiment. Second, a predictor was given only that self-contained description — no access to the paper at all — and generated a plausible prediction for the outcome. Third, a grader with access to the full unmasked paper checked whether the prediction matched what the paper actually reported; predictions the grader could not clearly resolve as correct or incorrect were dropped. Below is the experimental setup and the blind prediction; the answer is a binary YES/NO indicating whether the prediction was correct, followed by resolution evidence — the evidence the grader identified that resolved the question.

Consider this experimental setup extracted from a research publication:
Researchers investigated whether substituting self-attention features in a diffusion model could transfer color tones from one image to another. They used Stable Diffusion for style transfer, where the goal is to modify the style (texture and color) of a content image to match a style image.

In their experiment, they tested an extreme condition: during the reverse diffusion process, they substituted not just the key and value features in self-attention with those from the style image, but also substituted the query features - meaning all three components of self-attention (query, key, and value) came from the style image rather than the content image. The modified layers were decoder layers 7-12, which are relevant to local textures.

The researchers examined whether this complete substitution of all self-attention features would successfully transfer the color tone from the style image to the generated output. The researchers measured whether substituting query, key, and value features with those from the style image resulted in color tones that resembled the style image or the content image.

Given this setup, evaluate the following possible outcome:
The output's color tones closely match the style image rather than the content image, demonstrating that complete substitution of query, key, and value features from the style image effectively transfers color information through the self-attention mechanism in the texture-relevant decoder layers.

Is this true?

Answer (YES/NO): NO